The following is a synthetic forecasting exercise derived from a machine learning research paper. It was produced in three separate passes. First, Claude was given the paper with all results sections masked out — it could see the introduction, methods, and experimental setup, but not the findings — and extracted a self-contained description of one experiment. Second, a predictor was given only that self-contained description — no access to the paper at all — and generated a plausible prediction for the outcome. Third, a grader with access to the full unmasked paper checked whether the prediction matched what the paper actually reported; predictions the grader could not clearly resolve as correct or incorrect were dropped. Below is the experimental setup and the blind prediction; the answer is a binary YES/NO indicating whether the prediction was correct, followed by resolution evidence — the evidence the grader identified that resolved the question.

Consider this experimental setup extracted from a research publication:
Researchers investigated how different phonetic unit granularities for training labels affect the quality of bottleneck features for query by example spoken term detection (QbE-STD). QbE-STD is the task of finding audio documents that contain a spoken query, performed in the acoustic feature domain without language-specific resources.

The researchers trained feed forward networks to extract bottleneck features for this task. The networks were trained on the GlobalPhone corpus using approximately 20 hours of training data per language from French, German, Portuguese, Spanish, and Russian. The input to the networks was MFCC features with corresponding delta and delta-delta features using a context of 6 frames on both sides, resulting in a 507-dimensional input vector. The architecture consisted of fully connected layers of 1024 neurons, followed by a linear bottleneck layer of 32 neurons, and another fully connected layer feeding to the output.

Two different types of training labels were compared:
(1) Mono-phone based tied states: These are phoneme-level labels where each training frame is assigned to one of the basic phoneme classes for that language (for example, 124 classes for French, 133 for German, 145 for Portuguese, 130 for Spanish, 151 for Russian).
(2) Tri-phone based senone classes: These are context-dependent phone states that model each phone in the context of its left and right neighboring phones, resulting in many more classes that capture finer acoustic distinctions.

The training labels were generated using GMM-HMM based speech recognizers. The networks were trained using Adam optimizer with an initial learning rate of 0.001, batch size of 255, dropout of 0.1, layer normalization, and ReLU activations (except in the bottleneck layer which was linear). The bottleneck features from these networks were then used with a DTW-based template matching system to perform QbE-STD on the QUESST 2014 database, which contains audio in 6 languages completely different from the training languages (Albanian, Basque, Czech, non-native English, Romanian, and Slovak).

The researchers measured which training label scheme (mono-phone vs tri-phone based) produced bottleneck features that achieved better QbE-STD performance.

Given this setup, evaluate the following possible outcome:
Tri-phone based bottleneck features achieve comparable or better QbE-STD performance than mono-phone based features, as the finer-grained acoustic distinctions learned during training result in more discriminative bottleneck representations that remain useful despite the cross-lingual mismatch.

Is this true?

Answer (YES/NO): NO